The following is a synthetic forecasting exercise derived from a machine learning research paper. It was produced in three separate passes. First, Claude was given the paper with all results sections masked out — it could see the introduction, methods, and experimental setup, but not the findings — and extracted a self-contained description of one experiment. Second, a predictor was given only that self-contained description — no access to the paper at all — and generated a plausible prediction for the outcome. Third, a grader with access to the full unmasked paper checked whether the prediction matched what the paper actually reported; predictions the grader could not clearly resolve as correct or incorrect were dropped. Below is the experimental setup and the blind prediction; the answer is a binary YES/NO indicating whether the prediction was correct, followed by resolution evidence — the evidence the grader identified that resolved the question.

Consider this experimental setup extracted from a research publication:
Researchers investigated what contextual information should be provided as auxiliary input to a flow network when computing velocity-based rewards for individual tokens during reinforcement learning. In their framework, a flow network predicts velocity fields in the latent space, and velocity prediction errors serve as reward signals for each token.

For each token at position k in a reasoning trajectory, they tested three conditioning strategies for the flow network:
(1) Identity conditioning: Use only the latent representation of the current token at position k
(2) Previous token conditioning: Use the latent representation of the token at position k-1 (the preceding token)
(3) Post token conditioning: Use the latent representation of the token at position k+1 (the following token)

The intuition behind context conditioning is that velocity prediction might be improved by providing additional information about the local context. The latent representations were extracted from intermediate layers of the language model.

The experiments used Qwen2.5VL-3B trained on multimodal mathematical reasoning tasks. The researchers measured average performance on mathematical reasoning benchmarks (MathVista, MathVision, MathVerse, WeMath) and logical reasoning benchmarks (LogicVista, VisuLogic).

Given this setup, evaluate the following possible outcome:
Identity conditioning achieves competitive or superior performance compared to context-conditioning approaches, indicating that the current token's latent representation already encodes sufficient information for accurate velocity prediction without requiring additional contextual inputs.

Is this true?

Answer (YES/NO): NO